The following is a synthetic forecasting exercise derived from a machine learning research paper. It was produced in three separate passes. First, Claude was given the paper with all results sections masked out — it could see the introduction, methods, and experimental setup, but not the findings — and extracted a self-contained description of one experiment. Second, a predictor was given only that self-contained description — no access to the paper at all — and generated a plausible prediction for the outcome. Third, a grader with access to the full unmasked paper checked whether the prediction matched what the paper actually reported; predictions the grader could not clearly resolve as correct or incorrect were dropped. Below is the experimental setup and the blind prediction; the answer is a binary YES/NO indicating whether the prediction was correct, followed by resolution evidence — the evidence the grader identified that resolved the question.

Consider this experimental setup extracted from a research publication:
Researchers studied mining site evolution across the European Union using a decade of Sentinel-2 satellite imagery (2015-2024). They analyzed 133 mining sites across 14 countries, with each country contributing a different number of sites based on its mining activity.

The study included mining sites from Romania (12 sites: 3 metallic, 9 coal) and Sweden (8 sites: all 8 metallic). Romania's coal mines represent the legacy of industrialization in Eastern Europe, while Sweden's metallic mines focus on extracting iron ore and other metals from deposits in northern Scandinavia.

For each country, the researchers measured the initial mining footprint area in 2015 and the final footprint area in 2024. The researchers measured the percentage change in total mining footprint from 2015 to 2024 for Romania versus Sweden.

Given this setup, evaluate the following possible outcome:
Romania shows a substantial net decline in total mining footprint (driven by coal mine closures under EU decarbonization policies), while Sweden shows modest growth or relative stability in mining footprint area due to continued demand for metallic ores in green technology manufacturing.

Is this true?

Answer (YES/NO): NO